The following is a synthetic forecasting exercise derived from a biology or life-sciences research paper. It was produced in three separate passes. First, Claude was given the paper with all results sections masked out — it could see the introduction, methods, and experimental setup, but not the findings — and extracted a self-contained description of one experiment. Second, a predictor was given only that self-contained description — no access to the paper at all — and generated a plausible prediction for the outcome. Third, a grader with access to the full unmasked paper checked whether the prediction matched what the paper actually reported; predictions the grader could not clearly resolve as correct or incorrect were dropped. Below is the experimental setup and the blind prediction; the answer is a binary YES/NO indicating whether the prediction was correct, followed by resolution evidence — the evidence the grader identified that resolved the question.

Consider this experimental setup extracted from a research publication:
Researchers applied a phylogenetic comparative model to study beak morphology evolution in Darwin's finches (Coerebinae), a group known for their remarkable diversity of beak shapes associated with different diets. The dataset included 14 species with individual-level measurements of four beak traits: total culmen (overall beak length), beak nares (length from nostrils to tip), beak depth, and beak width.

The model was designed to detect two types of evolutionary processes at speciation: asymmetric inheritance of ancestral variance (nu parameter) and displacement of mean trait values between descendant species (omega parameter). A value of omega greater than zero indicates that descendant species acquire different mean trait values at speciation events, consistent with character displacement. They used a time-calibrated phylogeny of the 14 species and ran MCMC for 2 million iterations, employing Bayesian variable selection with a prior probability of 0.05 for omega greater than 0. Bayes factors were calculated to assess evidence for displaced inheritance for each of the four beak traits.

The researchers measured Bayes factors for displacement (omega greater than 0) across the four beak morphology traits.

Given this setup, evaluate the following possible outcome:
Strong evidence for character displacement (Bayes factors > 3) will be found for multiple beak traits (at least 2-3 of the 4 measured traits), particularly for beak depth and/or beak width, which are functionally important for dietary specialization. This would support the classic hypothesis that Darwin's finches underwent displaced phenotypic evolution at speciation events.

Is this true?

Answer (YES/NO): YES